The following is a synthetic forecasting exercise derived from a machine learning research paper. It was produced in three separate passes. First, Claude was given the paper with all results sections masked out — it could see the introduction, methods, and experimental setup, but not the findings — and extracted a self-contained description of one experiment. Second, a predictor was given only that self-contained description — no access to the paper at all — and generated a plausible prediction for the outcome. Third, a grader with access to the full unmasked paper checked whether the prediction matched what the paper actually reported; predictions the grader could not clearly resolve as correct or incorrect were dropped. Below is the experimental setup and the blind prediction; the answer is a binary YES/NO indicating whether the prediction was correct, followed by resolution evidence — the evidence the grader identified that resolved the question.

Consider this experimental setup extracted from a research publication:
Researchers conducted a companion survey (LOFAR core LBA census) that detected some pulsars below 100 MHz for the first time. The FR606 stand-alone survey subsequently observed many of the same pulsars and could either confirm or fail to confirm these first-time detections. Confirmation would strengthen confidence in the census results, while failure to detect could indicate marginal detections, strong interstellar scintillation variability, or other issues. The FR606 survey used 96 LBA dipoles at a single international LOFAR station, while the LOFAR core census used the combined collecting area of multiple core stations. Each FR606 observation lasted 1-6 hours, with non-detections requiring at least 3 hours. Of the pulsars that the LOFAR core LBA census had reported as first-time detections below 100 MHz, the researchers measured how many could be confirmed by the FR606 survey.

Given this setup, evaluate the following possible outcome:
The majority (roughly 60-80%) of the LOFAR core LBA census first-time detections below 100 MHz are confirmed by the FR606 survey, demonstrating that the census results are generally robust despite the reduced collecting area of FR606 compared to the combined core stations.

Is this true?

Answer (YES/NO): YES